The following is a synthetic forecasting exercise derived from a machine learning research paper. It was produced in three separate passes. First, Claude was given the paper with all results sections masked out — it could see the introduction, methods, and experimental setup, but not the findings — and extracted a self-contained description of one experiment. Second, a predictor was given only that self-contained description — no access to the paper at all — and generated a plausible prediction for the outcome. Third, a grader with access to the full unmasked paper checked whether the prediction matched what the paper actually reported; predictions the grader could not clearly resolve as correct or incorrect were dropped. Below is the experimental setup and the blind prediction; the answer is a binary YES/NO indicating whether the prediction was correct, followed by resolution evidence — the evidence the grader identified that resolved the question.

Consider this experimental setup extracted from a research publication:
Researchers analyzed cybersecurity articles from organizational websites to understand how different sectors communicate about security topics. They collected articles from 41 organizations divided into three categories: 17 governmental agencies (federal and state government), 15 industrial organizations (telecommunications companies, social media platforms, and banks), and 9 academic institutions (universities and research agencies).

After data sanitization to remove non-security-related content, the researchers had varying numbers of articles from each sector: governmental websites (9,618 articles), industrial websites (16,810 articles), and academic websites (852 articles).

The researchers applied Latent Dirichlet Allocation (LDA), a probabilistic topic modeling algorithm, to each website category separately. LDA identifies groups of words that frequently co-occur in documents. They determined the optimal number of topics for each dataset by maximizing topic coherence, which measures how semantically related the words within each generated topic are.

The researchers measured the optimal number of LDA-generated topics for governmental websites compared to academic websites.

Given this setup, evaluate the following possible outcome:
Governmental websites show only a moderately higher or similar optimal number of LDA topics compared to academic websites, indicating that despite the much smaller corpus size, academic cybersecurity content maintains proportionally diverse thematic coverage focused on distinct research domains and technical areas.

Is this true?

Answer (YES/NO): YES